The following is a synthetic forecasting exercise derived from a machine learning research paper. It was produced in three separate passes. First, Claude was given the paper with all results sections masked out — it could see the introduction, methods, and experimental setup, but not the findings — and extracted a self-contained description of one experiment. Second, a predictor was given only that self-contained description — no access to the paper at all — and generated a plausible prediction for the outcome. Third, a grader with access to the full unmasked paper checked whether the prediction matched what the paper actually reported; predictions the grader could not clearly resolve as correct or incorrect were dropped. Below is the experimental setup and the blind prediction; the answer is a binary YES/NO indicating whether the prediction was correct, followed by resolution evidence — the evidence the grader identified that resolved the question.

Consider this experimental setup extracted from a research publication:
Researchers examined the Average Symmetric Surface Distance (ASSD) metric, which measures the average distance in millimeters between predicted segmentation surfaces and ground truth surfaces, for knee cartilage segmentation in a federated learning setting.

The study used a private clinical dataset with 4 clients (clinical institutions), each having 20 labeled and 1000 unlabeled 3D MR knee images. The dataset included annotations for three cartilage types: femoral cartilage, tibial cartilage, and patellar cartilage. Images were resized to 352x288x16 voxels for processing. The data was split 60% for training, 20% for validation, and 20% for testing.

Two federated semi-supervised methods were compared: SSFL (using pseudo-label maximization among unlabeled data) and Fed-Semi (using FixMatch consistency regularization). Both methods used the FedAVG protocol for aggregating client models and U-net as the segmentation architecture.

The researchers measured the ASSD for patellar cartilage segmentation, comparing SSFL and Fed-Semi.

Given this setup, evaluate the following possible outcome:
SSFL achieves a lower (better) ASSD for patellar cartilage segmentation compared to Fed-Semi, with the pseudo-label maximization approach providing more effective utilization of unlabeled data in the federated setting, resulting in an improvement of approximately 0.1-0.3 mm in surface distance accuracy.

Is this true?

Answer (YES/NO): NO